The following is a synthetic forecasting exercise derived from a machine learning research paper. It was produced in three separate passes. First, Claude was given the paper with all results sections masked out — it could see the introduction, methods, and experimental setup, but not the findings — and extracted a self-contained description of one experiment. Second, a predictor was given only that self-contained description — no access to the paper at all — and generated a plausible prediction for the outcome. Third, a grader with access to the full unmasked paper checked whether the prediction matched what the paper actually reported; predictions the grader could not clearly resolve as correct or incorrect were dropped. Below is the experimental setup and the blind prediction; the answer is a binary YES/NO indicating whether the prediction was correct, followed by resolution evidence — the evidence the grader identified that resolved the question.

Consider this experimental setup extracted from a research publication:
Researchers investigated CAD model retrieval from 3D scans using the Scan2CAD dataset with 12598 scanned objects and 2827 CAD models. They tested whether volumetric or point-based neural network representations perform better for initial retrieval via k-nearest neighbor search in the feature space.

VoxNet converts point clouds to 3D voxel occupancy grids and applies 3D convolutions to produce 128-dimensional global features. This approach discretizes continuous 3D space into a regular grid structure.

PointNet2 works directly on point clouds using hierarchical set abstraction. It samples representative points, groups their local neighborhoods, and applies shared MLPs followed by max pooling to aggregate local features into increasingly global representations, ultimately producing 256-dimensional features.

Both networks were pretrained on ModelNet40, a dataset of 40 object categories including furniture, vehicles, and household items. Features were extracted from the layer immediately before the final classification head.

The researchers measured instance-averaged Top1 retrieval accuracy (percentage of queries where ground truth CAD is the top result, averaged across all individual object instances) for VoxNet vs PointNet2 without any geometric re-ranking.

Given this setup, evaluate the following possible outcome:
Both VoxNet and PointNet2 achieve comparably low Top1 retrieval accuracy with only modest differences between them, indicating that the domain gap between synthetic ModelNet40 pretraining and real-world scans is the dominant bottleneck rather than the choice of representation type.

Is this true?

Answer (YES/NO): NO